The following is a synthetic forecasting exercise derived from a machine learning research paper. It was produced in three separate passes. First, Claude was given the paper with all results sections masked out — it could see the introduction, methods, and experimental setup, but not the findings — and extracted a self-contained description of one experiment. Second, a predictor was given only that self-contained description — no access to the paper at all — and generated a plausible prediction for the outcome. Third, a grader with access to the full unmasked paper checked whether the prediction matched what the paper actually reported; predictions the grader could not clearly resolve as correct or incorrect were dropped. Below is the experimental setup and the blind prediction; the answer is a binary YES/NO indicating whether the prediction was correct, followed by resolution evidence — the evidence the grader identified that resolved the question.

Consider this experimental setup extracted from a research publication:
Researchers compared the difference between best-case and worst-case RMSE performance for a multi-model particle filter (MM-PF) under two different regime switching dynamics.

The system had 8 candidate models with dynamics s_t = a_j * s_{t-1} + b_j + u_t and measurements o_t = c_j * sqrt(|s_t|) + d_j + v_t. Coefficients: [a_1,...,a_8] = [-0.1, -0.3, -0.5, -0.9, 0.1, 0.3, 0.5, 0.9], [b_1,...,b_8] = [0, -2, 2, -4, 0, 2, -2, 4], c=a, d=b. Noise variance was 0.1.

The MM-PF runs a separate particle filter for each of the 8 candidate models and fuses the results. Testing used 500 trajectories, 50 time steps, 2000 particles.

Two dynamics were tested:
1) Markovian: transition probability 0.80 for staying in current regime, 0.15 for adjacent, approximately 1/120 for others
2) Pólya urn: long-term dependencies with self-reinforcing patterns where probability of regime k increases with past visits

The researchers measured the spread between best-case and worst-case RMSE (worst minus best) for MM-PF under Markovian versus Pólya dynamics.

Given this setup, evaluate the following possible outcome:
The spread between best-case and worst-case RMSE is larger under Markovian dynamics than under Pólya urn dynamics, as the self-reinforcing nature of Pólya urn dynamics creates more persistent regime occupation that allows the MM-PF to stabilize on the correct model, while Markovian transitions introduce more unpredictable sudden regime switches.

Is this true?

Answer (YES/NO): YES